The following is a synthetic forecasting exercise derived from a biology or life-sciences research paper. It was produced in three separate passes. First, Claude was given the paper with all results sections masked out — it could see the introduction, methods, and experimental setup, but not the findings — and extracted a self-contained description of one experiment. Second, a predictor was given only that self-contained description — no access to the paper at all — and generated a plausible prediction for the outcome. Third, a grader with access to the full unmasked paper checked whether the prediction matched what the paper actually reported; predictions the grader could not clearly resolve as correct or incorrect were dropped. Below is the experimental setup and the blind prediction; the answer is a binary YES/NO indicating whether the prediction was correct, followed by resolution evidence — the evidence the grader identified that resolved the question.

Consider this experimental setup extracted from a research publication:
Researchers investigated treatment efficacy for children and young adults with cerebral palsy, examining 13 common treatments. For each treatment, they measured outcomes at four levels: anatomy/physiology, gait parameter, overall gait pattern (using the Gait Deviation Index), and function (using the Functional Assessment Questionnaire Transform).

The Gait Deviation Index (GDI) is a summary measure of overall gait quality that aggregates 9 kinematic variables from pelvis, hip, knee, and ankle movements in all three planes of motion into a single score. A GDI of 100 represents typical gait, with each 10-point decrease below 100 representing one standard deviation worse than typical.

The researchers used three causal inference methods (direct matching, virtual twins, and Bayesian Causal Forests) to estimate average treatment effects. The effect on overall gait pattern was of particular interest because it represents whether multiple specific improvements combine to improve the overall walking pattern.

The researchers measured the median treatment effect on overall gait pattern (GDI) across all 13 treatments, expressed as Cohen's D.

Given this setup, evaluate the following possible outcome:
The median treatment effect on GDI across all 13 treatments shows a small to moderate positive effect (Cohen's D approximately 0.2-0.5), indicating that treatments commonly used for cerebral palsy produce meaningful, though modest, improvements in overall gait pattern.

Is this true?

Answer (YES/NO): NO